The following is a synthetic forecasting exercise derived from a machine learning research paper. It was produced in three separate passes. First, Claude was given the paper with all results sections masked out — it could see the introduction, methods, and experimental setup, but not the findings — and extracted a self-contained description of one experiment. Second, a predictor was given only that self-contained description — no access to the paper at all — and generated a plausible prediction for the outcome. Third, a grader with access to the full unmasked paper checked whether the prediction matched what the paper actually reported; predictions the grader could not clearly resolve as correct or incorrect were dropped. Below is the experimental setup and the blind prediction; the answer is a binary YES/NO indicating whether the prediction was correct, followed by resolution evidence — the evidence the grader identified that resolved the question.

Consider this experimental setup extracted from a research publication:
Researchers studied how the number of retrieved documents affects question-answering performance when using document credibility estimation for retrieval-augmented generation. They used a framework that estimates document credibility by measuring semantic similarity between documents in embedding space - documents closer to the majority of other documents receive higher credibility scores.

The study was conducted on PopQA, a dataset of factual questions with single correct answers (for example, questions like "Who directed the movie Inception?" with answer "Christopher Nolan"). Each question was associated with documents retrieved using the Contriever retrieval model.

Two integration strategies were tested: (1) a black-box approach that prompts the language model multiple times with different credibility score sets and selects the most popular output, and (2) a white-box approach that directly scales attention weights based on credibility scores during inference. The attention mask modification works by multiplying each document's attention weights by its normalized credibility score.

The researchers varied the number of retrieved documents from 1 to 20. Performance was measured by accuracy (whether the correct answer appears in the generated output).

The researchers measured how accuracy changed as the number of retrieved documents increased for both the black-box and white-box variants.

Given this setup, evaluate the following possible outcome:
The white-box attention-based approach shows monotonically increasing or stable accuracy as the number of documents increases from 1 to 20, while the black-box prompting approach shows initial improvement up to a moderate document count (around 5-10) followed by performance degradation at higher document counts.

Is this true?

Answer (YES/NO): NO